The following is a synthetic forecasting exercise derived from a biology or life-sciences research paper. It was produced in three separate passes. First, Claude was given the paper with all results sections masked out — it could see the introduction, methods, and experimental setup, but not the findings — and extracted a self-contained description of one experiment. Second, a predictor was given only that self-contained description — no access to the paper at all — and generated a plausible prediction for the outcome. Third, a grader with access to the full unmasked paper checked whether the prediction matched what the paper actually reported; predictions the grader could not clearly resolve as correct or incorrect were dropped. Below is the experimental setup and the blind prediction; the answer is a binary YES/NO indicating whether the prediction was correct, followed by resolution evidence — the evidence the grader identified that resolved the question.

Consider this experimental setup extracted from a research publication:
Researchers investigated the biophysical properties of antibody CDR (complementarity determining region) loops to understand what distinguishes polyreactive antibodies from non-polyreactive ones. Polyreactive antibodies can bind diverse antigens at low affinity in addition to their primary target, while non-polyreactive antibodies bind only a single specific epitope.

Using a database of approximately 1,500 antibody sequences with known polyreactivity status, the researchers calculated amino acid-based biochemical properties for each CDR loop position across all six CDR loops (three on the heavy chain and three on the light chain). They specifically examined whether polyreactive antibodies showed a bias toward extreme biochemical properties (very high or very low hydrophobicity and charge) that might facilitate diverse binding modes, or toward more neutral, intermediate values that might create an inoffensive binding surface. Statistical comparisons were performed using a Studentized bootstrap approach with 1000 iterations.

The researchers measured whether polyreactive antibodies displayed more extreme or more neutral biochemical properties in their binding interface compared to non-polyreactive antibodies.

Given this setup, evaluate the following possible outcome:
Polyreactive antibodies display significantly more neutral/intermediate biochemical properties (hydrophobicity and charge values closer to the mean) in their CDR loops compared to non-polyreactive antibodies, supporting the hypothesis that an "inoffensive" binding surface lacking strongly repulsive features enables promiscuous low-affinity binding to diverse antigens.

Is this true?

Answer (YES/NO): YES